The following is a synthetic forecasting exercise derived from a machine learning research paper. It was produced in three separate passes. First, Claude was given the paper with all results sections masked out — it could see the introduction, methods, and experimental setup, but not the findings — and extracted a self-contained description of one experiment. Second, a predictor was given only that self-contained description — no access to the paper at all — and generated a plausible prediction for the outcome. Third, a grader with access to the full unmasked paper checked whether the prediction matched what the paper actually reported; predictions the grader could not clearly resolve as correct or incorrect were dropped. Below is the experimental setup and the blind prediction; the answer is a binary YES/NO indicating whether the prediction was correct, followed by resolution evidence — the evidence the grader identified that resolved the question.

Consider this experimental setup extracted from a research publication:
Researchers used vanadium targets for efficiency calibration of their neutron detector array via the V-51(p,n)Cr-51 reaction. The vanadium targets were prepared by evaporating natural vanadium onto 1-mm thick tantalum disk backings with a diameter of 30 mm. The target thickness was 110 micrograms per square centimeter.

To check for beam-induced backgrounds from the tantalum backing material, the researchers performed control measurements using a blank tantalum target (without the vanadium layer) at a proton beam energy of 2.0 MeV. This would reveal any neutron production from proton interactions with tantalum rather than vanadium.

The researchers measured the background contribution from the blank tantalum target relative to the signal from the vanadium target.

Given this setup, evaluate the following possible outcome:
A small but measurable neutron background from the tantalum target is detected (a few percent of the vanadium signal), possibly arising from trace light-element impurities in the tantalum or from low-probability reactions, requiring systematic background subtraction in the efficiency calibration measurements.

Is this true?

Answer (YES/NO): NO